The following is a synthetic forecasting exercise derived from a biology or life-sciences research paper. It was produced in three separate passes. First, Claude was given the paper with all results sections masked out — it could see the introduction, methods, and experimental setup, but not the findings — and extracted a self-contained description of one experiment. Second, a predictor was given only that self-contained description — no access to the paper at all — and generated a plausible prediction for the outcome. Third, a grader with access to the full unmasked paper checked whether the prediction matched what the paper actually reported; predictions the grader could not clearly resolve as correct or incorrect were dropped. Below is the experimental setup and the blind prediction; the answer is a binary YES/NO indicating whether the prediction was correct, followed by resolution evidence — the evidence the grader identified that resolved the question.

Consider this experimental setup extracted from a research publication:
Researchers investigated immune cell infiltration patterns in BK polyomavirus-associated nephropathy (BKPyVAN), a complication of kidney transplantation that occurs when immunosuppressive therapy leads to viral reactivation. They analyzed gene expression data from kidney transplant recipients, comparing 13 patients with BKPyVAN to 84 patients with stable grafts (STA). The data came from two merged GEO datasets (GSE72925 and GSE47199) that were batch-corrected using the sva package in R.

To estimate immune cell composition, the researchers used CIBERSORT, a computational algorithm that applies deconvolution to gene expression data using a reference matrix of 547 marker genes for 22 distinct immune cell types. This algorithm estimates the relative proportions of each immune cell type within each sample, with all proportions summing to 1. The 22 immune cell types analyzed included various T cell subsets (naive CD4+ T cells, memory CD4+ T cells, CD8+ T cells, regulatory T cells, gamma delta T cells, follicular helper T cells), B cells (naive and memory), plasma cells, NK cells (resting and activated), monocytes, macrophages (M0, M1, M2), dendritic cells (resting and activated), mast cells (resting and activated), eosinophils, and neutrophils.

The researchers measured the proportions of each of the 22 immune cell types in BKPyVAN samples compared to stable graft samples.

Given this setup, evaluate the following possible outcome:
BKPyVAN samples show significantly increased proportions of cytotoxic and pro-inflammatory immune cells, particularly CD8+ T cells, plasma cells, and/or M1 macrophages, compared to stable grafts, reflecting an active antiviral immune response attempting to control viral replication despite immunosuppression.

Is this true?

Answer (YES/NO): NO